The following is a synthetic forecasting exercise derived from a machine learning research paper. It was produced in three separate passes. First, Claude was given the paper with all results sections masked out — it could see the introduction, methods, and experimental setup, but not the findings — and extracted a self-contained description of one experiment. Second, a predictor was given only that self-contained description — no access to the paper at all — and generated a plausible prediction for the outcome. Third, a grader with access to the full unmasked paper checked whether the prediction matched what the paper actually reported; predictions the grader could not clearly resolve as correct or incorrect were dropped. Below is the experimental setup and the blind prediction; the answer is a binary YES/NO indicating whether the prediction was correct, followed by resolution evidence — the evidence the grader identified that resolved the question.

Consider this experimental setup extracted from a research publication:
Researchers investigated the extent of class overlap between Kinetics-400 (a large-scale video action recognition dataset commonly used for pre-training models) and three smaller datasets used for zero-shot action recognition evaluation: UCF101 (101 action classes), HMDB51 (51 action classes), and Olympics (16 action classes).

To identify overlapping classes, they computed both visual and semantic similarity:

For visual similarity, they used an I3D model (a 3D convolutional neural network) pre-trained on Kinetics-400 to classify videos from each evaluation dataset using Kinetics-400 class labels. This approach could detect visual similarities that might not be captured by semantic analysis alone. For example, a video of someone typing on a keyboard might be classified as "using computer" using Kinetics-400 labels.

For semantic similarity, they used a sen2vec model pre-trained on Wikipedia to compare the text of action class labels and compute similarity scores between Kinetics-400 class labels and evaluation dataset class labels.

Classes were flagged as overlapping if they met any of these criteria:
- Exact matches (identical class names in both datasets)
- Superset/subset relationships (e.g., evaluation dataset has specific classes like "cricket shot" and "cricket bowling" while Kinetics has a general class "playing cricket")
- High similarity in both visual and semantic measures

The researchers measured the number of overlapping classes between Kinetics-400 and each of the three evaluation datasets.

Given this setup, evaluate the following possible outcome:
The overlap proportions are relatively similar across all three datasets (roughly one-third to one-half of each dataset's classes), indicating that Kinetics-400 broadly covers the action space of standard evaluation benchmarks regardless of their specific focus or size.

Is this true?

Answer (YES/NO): NO